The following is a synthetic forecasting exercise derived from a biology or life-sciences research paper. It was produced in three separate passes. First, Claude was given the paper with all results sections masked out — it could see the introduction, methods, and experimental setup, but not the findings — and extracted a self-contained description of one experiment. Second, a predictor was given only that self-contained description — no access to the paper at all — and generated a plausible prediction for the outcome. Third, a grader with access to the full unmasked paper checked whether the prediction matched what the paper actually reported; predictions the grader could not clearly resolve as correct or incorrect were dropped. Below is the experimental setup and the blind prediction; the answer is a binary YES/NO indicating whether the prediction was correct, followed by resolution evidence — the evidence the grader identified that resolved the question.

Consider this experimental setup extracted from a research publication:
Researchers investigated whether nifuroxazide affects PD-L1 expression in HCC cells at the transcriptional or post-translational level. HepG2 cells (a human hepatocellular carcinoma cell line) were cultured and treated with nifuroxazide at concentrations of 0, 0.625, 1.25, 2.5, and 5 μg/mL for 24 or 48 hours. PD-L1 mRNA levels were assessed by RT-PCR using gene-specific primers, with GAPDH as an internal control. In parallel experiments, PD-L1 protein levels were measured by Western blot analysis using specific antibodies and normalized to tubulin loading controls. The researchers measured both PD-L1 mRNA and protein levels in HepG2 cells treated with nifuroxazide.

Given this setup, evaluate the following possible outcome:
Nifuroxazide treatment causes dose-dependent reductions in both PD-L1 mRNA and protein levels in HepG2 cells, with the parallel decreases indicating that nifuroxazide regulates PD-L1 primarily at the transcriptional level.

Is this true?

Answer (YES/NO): NO